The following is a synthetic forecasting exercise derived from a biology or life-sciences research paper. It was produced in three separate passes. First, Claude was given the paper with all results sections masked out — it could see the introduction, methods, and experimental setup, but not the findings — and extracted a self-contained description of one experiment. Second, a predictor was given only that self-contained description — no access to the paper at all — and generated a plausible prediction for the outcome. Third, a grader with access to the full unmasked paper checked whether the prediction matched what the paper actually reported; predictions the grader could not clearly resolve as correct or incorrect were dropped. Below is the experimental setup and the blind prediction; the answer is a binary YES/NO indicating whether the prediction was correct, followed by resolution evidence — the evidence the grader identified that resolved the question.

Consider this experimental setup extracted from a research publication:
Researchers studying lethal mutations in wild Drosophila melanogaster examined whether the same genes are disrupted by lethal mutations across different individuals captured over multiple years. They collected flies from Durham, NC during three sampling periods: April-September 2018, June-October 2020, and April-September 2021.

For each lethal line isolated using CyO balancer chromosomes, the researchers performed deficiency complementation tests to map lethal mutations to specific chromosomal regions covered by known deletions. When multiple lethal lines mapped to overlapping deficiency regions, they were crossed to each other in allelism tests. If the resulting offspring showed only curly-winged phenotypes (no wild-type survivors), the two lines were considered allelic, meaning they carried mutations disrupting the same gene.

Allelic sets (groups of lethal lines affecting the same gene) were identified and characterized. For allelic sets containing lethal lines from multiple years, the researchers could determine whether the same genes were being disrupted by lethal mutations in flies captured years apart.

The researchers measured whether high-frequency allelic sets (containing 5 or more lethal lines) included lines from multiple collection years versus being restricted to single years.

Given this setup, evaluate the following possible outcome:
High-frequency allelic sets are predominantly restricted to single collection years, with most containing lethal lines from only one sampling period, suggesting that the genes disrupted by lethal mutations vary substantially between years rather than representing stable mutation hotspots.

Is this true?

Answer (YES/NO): NO